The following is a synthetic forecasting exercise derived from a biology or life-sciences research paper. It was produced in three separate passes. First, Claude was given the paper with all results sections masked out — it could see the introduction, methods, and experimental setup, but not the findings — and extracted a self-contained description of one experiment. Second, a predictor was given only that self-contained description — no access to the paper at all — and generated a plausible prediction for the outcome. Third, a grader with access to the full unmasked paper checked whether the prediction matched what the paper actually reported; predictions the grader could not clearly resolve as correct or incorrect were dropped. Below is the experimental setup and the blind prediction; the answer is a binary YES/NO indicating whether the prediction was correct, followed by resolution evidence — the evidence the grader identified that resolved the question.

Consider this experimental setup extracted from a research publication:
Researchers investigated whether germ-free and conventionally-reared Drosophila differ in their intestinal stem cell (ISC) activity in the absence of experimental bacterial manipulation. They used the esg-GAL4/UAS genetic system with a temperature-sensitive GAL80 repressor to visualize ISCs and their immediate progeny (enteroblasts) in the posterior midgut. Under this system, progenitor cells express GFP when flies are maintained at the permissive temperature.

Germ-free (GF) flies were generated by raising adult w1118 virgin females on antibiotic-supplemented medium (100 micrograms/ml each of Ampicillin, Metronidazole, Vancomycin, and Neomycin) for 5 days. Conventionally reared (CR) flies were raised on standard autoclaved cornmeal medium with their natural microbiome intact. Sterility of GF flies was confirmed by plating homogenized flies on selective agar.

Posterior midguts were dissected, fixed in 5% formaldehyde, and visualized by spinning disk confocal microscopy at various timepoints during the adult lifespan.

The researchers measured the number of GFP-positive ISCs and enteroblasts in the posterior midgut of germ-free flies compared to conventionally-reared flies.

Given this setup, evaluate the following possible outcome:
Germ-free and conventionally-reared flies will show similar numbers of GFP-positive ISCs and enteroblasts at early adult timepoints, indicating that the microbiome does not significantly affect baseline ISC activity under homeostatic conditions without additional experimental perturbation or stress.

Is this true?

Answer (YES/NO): YES